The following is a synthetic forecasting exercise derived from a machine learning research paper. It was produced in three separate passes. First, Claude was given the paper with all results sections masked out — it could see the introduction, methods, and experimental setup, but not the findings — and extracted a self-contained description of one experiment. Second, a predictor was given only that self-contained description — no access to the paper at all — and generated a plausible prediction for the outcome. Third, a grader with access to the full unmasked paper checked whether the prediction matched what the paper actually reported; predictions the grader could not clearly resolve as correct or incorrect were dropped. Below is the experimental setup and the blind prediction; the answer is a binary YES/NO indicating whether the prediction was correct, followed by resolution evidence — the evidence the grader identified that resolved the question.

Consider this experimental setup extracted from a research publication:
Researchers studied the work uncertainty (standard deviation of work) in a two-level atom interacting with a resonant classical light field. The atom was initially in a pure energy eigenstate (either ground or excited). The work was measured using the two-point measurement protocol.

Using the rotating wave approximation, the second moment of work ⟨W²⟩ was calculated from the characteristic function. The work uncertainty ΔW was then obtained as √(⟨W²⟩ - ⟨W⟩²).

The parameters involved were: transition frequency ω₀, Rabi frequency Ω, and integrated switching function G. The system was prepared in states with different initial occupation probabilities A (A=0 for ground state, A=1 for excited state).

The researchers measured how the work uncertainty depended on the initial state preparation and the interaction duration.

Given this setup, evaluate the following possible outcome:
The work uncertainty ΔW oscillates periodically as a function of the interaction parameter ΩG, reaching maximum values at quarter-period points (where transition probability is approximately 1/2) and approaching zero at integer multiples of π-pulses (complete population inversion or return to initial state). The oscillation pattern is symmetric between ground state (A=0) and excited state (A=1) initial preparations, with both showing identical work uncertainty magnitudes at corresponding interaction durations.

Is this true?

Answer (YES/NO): NO